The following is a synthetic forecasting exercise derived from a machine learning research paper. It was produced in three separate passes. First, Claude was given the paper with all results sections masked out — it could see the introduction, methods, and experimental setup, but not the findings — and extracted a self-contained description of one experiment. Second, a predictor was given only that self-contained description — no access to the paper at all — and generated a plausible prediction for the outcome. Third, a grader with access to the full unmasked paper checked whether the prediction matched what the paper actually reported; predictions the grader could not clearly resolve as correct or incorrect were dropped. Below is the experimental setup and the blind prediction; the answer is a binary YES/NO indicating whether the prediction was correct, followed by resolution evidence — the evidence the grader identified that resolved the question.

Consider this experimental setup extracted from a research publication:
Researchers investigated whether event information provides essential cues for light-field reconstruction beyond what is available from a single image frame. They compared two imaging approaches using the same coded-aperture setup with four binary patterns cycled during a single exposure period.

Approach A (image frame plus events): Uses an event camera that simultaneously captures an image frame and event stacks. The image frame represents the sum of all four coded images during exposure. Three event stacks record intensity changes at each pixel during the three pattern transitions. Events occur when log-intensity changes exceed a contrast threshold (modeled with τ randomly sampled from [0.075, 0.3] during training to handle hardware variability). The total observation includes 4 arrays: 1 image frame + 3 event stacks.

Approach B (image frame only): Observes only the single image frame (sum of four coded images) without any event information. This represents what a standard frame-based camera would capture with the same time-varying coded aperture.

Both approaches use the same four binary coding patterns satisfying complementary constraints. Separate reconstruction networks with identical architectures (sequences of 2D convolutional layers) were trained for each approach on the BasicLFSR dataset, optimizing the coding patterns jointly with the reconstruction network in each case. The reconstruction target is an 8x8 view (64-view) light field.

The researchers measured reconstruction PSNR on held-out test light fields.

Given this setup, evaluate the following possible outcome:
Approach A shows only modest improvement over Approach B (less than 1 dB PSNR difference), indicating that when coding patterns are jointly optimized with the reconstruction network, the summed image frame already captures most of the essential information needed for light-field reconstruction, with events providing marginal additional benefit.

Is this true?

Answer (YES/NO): NO